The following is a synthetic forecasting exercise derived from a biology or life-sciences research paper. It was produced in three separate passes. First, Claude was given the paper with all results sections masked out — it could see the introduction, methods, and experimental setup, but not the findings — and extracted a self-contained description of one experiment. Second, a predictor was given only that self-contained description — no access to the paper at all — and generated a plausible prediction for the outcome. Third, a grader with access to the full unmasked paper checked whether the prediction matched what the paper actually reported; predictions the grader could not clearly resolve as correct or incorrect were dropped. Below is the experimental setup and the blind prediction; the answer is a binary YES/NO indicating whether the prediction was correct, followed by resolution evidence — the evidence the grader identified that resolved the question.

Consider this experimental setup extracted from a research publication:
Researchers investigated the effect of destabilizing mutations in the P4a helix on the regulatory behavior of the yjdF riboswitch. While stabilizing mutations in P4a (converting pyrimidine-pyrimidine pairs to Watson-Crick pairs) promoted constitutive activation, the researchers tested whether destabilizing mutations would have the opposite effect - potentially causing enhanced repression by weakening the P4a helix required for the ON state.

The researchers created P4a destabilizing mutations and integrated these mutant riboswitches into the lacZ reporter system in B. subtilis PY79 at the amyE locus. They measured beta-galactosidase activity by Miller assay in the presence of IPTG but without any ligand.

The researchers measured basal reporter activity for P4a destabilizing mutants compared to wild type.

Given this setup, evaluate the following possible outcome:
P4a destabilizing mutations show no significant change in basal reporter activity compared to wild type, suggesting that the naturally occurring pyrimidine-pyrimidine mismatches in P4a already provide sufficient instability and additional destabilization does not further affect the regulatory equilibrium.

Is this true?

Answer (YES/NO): YES